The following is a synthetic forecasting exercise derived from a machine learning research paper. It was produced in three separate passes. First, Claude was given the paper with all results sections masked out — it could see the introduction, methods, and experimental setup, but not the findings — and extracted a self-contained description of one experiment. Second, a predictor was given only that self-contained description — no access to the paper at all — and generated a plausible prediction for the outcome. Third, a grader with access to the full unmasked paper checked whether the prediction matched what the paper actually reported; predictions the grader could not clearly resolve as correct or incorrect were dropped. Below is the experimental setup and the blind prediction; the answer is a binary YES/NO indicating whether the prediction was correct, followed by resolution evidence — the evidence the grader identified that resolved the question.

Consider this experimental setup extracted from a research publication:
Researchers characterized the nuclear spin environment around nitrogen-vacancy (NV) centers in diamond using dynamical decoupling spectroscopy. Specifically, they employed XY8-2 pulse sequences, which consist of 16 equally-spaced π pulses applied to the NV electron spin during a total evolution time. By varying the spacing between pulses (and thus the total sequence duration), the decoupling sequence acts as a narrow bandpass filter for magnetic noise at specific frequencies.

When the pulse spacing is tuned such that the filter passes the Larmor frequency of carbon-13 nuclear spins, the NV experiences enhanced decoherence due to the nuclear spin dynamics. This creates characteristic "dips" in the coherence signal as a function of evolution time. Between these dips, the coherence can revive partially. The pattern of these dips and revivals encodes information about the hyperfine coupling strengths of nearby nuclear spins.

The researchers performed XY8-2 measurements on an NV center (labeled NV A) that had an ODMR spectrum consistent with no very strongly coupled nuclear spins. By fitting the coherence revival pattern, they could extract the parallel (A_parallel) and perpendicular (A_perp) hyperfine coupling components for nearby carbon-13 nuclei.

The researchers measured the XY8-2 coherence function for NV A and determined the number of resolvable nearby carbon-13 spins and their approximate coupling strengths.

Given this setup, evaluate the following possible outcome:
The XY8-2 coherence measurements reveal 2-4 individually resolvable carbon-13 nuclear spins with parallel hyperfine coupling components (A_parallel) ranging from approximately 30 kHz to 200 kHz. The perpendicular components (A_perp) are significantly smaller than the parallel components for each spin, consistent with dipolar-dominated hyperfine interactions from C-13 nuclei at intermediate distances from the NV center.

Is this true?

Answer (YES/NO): NO